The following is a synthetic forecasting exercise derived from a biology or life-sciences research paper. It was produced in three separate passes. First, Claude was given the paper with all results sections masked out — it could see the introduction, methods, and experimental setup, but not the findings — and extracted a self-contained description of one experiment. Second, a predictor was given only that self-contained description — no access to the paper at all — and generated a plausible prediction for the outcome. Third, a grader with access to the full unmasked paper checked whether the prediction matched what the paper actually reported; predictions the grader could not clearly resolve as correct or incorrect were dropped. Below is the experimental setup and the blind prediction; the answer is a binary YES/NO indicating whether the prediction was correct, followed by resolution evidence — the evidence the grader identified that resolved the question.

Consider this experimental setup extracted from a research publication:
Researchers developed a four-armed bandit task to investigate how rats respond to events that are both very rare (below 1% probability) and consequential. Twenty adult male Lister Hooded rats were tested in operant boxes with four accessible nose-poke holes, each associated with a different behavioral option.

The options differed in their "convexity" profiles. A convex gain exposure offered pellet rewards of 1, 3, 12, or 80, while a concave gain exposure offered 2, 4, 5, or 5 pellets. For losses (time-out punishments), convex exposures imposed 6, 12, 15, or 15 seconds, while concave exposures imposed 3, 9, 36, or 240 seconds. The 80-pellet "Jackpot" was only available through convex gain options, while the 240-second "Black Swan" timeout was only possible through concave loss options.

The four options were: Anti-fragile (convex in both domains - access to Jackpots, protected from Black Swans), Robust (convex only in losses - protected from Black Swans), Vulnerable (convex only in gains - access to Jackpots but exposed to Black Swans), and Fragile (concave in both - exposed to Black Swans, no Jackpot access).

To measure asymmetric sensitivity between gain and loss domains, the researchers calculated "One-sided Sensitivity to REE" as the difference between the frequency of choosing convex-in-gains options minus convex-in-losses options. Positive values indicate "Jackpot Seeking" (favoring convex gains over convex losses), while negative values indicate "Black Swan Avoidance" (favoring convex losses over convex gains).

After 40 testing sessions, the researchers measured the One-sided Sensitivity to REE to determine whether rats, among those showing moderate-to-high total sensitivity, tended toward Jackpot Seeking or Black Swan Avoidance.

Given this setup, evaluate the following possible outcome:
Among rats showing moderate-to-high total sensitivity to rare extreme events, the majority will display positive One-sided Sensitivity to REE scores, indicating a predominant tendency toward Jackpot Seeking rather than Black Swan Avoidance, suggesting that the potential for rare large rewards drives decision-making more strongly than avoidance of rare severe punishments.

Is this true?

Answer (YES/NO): NO